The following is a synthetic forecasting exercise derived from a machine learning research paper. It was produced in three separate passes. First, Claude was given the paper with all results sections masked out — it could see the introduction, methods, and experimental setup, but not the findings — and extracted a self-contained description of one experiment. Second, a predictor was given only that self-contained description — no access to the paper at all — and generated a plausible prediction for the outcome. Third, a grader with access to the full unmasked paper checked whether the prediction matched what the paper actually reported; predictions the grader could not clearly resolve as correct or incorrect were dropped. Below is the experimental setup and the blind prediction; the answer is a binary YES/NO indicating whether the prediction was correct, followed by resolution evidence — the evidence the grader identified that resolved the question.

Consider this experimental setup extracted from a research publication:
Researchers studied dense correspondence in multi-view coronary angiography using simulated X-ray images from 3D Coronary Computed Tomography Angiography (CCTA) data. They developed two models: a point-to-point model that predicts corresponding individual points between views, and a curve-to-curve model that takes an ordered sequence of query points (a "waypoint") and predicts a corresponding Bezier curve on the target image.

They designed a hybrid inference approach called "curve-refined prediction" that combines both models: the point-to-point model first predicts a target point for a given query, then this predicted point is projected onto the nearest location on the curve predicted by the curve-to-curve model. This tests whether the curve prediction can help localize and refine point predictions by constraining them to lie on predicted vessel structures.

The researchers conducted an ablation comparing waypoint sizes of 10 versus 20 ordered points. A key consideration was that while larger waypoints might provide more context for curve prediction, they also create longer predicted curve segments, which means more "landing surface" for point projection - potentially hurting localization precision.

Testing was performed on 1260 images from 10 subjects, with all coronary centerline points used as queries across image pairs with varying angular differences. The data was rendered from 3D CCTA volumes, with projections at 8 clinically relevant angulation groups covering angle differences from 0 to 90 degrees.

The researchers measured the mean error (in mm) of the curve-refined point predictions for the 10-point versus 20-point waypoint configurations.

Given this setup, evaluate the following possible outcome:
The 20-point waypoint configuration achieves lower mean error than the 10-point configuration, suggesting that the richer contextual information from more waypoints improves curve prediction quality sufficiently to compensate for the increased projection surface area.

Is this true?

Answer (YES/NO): NO